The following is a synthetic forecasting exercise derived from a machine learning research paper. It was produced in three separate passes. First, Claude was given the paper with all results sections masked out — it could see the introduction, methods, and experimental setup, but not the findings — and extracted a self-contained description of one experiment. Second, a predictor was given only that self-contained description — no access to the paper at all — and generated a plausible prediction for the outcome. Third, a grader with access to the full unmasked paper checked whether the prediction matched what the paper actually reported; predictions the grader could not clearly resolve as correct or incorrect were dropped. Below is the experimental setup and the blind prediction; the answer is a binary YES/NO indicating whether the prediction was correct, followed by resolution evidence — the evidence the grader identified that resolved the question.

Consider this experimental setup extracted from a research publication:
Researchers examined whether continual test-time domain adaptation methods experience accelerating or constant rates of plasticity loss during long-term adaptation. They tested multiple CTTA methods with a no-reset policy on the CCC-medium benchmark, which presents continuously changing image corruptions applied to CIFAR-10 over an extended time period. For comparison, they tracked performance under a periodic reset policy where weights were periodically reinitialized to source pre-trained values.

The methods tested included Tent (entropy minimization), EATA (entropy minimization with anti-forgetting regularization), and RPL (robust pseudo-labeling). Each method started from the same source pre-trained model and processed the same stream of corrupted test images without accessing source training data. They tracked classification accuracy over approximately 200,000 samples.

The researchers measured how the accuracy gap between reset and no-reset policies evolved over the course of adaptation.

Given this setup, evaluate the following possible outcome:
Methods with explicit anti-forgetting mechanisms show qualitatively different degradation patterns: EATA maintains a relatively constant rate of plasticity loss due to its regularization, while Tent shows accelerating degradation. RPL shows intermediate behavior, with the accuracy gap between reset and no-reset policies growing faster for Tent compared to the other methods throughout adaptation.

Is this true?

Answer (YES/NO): NO